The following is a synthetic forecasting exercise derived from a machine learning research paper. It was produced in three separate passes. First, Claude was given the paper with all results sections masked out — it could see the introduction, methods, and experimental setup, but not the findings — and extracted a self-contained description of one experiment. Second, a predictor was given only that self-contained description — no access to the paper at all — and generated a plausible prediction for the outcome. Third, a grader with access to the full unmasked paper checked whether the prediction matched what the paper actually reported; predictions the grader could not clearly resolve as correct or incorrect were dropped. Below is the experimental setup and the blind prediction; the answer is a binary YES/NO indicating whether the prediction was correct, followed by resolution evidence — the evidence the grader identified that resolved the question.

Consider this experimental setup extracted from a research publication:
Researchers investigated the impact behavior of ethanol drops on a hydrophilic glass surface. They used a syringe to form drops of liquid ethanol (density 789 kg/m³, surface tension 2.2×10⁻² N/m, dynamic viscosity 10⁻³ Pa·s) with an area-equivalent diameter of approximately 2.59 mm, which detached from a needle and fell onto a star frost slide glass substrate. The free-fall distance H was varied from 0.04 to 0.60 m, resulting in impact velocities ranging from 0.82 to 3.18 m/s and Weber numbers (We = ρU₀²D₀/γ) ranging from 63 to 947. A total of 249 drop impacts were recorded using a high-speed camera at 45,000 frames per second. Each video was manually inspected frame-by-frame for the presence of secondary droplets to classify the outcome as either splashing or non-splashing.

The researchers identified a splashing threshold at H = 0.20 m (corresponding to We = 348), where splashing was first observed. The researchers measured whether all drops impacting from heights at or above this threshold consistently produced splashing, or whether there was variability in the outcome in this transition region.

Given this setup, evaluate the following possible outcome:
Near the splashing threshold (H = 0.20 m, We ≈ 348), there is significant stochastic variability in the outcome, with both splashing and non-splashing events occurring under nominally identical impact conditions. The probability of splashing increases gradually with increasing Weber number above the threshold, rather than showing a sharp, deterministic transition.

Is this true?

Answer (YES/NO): NO